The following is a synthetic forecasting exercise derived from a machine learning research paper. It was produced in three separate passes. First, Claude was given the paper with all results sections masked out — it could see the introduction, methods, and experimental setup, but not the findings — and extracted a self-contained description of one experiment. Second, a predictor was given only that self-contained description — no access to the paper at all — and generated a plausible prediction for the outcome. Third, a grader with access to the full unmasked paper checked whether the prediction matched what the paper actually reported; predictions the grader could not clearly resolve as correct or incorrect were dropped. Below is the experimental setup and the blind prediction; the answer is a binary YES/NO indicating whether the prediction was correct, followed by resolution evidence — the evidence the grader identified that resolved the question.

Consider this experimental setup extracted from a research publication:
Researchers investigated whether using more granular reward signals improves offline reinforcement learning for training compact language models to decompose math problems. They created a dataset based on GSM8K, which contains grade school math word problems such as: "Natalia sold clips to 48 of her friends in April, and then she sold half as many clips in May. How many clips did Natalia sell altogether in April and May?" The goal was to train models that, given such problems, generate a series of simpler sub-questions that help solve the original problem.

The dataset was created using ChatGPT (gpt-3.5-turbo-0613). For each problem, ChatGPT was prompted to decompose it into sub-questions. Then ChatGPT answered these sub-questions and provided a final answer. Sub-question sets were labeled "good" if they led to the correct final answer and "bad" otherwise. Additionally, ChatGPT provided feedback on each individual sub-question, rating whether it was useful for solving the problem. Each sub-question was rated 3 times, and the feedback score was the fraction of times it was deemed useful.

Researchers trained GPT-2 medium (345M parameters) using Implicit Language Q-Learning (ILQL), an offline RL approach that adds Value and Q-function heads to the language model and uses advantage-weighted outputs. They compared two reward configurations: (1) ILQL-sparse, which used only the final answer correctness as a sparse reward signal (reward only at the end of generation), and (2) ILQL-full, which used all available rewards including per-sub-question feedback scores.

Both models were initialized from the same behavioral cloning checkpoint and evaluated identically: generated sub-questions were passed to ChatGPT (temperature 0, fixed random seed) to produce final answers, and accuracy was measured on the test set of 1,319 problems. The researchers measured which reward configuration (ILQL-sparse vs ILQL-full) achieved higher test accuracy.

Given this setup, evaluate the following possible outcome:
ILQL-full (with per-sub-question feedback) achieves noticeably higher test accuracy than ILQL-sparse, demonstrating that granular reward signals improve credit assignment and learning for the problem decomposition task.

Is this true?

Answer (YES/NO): NO